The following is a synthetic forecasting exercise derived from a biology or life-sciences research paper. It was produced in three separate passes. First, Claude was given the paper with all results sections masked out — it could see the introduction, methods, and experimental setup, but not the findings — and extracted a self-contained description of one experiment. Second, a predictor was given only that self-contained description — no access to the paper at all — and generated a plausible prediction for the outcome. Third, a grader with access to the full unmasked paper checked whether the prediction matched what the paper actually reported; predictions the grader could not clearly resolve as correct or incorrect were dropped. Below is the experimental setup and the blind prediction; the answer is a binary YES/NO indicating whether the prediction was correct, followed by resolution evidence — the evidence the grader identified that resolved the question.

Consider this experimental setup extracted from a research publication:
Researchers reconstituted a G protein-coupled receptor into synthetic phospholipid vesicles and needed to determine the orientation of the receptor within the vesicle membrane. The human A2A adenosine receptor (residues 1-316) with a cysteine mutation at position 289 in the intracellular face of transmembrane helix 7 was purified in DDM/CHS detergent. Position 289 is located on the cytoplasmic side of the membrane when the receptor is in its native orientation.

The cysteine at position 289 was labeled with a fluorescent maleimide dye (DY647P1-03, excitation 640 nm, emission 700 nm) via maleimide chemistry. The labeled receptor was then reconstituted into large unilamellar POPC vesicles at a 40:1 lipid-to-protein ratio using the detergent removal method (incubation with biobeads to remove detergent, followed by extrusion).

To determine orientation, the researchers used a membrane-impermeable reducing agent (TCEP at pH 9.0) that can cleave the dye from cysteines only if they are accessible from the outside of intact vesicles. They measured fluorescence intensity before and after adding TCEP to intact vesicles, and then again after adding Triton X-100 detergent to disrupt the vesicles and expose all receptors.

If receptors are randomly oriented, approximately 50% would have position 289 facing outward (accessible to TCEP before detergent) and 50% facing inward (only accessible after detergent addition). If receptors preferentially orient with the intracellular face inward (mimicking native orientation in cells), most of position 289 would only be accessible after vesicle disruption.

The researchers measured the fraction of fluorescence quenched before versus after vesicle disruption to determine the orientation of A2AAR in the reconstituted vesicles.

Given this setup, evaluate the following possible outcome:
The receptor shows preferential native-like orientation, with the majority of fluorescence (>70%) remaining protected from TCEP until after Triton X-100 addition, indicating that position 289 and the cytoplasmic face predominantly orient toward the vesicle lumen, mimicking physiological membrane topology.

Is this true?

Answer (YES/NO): NO